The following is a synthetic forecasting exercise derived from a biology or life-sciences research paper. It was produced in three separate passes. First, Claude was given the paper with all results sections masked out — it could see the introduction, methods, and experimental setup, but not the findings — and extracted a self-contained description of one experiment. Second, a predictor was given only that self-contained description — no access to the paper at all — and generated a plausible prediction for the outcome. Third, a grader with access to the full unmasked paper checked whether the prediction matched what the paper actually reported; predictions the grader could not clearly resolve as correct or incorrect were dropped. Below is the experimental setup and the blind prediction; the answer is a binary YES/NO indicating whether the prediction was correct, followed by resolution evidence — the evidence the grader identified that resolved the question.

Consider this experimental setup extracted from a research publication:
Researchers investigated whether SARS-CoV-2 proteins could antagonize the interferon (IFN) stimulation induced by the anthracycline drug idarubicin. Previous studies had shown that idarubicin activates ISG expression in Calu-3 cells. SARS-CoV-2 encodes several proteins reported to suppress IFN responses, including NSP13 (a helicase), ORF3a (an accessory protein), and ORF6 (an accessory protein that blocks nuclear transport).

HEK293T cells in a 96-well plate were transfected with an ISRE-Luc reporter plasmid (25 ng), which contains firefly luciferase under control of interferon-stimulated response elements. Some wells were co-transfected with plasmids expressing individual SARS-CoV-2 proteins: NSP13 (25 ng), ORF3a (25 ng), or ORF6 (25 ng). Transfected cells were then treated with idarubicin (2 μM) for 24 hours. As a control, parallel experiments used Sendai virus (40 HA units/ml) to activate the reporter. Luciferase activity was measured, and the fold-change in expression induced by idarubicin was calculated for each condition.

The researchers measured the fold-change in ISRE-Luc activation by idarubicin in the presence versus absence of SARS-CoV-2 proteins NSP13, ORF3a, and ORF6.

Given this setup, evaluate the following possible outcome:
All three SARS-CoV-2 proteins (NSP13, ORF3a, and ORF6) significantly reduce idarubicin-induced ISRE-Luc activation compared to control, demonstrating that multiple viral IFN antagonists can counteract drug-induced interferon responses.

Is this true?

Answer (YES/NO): NO